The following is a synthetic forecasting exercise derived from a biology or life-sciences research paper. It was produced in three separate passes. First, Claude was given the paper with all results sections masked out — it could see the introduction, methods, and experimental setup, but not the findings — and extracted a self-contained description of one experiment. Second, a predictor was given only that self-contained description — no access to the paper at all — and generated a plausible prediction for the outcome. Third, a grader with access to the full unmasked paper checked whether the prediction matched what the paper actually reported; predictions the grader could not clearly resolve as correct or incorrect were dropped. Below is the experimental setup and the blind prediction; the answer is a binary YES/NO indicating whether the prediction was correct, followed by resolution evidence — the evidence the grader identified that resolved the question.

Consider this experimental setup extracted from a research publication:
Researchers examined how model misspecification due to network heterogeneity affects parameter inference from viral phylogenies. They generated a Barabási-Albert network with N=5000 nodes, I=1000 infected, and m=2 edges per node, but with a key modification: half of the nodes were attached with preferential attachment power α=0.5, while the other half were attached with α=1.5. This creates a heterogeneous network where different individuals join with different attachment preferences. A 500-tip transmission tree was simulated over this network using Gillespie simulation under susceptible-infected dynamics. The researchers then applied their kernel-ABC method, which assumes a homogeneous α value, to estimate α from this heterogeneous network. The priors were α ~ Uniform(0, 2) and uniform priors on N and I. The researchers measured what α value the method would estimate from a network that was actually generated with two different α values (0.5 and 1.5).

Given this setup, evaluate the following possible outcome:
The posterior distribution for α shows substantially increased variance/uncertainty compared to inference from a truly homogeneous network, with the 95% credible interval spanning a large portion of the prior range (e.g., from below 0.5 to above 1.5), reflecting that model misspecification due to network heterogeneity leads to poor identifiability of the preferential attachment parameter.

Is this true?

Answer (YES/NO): NO